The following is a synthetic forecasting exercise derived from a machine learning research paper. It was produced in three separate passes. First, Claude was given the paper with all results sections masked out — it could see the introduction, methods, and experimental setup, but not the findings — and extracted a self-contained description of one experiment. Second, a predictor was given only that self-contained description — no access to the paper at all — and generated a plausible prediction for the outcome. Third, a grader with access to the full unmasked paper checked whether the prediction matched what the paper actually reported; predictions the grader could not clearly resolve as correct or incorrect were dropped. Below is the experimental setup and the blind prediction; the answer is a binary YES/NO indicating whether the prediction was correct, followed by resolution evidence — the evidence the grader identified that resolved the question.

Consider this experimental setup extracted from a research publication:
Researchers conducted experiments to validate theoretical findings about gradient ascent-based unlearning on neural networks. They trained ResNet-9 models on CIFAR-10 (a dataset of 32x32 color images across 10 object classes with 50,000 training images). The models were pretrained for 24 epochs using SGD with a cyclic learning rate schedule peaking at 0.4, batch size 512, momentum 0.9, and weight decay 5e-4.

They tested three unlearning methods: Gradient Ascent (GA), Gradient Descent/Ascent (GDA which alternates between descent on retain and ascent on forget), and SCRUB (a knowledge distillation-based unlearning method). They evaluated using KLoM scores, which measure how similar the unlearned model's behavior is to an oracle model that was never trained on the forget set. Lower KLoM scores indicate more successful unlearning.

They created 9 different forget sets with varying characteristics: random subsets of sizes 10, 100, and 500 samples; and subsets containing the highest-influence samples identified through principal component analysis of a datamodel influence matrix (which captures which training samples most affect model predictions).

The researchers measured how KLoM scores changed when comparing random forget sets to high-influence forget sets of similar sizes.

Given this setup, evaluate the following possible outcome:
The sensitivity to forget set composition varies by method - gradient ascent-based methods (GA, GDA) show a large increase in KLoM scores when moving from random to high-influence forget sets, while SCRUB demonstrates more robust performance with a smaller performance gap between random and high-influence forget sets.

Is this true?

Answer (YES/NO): NO